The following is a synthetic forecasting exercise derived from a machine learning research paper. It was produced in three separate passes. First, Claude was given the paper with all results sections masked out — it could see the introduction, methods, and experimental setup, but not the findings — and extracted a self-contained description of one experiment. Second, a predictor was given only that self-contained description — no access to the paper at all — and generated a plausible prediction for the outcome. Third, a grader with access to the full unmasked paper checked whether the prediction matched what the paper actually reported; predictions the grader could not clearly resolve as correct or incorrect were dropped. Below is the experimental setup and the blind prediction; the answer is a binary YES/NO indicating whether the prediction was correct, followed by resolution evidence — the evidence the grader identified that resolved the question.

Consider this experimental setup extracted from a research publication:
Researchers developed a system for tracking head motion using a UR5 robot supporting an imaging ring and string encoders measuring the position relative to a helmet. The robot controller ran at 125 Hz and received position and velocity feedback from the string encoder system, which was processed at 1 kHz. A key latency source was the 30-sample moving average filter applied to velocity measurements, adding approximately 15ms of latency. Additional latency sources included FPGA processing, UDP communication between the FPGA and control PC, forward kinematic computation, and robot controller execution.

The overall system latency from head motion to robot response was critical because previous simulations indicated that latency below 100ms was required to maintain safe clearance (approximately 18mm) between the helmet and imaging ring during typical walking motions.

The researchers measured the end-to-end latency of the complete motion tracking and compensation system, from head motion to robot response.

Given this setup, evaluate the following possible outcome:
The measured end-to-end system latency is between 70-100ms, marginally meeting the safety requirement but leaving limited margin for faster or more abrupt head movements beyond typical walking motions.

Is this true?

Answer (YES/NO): YES